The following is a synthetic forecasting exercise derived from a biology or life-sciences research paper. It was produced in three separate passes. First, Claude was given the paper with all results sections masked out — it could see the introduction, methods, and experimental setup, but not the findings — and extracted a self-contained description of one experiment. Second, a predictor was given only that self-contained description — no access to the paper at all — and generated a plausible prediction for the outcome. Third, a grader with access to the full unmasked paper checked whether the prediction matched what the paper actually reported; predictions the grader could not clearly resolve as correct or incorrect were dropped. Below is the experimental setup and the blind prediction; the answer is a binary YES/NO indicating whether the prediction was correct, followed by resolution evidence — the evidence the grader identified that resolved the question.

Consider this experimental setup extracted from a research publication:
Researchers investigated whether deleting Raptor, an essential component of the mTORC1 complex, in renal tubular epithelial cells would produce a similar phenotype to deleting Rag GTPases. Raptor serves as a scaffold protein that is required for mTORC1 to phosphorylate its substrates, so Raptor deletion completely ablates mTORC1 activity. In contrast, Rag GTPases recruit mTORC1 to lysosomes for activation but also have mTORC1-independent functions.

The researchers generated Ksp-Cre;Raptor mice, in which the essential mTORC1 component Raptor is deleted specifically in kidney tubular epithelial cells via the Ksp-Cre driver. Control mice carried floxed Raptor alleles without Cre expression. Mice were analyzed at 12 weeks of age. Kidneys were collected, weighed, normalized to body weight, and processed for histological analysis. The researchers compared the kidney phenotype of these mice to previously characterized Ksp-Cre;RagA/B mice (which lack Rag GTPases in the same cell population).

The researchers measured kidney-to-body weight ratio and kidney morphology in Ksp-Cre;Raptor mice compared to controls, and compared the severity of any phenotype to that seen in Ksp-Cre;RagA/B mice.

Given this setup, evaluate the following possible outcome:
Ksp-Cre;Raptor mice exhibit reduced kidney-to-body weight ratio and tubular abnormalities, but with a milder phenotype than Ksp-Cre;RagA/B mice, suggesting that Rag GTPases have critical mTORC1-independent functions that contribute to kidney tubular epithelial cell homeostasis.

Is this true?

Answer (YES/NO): NO